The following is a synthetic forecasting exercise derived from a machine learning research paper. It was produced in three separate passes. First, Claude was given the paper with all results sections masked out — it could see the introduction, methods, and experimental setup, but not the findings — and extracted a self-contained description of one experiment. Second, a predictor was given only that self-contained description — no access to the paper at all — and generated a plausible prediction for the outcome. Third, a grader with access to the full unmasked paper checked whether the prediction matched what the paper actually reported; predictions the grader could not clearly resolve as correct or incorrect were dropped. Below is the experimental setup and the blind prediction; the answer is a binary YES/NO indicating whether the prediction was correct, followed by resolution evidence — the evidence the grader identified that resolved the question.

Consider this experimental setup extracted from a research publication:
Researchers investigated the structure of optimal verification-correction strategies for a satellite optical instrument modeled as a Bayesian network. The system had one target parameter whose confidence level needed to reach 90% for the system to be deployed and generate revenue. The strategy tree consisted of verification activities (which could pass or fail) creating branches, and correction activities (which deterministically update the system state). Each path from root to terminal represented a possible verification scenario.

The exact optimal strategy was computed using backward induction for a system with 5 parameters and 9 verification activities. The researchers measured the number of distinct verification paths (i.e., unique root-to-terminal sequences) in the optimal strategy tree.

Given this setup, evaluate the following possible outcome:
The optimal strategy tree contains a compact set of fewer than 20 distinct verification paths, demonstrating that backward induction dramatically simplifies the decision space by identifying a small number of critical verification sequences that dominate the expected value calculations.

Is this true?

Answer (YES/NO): NO